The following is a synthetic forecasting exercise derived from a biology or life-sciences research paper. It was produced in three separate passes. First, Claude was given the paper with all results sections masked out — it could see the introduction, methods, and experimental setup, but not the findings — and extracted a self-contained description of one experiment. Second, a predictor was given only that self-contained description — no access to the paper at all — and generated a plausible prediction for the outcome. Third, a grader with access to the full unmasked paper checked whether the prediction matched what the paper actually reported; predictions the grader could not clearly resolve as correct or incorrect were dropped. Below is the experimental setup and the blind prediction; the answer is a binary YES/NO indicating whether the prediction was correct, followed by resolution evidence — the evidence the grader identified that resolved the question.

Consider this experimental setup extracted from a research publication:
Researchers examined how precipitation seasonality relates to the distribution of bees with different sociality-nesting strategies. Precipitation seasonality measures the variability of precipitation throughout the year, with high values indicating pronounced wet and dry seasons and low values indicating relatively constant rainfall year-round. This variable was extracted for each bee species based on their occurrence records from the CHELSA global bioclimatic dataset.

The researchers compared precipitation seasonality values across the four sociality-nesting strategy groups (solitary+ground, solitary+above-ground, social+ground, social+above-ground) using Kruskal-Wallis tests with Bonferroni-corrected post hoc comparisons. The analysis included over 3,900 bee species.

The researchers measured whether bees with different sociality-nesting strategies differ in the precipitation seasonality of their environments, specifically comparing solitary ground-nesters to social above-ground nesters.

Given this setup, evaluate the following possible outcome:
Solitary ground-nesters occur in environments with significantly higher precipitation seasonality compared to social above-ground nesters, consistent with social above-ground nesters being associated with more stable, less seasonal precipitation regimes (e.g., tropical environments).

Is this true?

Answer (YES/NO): NO